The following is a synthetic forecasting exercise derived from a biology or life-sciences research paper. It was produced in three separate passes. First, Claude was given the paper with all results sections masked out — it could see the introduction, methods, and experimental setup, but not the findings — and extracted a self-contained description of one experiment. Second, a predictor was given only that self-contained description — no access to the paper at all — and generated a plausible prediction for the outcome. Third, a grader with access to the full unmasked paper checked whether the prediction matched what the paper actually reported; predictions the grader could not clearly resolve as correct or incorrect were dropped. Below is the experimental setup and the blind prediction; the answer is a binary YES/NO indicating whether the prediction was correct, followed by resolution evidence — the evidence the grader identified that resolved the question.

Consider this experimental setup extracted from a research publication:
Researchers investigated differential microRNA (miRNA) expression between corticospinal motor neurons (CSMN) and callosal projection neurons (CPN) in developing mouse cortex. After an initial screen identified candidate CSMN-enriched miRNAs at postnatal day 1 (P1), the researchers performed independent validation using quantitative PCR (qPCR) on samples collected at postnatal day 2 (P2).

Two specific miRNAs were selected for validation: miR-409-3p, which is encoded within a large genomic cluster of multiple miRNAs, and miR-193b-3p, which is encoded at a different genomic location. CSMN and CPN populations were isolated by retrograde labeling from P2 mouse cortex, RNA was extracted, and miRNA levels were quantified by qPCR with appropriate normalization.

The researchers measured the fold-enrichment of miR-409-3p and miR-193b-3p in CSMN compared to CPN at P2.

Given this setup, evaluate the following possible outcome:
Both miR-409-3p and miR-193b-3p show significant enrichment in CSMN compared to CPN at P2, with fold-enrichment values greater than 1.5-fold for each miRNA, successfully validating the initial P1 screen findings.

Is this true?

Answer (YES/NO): YES